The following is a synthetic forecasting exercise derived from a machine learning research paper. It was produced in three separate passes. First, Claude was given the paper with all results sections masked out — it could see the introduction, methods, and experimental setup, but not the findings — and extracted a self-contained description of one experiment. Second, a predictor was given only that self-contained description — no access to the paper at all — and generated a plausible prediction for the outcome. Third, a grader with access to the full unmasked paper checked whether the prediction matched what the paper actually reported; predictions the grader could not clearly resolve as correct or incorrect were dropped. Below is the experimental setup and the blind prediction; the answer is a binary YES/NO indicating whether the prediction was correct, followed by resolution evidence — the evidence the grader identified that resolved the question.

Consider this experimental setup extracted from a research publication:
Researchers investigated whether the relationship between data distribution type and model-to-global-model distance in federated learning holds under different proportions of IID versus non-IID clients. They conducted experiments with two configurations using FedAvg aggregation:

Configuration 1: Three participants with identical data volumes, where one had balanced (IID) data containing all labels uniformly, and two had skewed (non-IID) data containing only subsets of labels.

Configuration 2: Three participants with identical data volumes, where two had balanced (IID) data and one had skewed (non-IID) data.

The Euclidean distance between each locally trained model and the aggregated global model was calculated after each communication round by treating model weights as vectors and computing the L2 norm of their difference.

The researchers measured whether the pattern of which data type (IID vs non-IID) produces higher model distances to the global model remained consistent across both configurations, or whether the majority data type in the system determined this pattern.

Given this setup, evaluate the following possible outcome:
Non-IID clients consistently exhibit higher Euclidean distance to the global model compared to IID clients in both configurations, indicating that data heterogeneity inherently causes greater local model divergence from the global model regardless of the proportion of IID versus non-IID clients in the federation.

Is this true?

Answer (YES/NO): NO